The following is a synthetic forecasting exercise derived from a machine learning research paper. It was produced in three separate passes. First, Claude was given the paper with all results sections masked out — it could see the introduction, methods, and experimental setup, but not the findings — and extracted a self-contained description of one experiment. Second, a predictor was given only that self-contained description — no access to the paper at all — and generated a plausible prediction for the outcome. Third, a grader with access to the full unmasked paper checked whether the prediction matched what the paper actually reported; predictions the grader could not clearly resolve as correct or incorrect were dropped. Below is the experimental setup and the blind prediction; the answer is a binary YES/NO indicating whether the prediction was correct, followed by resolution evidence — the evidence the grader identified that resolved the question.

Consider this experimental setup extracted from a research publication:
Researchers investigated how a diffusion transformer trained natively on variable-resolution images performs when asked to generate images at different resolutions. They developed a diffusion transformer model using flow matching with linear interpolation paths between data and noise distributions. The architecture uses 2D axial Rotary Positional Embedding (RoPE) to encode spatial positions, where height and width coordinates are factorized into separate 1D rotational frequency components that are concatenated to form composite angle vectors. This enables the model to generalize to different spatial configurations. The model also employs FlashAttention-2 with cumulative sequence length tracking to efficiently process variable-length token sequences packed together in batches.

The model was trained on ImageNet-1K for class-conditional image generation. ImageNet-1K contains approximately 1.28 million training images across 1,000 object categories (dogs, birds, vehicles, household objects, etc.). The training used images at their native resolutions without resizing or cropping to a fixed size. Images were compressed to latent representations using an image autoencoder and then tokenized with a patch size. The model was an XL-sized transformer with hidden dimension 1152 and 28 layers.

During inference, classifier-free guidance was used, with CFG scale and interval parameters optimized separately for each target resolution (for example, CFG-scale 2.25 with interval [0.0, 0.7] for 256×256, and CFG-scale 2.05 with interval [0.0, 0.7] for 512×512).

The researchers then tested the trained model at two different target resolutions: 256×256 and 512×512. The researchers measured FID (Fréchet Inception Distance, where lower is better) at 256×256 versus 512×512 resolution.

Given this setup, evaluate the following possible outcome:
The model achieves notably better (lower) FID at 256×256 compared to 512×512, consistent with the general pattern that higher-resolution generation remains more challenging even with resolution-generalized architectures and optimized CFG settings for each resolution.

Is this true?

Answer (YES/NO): NO